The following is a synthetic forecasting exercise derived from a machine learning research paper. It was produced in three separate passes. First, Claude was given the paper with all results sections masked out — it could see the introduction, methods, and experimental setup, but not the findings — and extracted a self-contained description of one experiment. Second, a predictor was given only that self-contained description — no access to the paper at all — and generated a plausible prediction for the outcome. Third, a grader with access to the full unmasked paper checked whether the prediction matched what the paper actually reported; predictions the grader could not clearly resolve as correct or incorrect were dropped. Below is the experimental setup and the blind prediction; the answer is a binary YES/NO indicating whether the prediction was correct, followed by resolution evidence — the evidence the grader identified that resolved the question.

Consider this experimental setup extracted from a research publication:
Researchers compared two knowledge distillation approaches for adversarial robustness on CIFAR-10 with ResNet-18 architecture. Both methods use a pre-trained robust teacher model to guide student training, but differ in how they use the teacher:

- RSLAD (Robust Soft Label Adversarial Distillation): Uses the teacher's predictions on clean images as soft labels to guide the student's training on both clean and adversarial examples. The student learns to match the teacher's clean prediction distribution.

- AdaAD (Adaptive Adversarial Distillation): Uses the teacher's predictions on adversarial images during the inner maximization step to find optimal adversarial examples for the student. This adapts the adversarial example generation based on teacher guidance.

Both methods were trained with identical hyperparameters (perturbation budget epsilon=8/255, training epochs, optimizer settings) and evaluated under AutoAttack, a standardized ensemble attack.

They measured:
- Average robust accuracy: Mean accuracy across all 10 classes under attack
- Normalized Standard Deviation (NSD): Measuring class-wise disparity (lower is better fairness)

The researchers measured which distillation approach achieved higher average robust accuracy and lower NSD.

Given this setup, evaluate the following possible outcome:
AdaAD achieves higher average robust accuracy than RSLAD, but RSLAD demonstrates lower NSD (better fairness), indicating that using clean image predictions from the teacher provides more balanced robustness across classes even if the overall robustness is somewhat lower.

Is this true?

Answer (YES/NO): NO